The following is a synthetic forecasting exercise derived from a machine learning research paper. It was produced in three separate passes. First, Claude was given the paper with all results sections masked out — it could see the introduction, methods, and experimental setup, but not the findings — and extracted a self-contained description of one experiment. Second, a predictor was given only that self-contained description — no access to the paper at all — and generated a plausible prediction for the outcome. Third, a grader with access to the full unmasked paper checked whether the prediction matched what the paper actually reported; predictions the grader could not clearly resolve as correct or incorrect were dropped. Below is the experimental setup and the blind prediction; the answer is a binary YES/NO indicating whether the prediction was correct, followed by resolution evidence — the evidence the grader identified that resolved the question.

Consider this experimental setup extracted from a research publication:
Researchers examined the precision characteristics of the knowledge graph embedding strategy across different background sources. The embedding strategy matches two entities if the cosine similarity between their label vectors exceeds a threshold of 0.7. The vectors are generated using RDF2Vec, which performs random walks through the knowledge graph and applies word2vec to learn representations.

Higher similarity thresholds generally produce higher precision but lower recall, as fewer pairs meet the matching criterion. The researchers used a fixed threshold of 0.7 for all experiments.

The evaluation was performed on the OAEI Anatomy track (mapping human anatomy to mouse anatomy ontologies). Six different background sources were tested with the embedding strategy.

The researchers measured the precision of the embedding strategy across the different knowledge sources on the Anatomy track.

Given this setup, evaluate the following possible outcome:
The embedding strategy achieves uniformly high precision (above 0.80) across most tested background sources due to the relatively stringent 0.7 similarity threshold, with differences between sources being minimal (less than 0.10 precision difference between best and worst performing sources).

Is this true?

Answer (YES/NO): NO